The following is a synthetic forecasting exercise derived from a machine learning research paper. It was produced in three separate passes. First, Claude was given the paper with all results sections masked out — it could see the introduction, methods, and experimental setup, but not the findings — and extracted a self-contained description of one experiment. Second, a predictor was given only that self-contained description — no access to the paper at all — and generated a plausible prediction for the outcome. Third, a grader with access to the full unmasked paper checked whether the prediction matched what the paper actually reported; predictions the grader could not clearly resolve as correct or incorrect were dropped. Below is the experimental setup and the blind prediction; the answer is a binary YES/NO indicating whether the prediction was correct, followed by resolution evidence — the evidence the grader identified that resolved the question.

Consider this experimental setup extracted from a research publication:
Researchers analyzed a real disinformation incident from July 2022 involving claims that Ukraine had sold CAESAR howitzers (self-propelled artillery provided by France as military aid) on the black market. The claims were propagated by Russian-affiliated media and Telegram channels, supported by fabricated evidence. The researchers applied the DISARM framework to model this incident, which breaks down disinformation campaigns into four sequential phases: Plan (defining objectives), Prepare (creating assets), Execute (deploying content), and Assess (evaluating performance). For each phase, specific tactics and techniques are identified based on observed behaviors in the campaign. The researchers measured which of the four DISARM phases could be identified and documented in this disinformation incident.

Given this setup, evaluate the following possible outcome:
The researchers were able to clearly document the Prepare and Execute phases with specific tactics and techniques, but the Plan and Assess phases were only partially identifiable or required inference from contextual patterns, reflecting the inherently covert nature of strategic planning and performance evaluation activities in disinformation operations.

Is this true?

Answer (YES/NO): NO